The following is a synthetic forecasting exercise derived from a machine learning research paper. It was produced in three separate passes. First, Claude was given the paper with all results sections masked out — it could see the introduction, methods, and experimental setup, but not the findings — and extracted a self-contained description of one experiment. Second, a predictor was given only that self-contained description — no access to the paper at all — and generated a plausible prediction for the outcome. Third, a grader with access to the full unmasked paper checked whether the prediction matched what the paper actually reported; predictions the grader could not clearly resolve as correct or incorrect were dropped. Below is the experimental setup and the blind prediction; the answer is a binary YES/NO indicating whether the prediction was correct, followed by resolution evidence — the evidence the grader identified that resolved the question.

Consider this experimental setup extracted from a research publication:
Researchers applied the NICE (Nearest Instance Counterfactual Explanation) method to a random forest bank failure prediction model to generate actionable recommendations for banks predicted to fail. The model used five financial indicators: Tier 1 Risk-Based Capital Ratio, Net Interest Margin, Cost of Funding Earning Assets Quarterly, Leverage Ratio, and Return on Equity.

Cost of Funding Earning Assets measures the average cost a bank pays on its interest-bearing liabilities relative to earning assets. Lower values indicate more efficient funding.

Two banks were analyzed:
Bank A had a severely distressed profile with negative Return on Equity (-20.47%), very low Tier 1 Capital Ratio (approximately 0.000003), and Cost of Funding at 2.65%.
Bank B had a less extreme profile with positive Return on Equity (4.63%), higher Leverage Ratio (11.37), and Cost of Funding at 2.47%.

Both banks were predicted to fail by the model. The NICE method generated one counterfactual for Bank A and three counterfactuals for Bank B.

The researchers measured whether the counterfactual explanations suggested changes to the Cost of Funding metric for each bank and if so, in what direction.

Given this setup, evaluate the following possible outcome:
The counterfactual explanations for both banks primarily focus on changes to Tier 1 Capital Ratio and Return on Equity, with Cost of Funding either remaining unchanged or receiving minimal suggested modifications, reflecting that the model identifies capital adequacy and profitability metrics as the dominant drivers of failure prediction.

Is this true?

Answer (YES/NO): NO